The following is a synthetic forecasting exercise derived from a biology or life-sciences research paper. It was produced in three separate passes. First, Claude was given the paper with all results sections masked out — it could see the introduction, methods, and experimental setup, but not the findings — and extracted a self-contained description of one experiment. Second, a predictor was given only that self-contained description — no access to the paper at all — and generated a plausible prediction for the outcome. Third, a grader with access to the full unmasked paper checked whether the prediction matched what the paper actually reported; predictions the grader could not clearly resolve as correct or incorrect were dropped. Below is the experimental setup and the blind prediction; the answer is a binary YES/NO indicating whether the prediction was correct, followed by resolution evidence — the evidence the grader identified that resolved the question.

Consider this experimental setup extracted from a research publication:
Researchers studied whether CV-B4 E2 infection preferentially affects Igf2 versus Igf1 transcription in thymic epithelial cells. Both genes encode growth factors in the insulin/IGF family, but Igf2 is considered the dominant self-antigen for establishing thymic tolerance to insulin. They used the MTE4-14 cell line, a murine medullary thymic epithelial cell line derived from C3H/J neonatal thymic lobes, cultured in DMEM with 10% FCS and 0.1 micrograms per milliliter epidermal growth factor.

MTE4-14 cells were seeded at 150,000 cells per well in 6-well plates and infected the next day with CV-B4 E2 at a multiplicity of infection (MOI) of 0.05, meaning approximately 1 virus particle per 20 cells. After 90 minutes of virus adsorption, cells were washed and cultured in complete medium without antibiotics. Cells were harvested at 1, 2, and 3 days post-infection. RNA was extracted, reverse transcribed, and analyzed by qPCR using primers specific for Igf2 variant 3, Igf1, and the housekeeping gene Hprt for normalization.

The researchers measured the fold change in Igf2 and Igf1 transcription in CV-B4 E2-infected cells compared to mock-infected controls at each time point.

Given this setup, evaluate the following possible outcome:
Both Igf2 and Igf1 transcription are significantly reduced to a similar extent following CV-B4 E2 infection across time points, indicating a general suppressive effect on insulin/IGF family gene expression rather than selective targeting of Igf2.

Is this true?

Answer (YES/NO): NO